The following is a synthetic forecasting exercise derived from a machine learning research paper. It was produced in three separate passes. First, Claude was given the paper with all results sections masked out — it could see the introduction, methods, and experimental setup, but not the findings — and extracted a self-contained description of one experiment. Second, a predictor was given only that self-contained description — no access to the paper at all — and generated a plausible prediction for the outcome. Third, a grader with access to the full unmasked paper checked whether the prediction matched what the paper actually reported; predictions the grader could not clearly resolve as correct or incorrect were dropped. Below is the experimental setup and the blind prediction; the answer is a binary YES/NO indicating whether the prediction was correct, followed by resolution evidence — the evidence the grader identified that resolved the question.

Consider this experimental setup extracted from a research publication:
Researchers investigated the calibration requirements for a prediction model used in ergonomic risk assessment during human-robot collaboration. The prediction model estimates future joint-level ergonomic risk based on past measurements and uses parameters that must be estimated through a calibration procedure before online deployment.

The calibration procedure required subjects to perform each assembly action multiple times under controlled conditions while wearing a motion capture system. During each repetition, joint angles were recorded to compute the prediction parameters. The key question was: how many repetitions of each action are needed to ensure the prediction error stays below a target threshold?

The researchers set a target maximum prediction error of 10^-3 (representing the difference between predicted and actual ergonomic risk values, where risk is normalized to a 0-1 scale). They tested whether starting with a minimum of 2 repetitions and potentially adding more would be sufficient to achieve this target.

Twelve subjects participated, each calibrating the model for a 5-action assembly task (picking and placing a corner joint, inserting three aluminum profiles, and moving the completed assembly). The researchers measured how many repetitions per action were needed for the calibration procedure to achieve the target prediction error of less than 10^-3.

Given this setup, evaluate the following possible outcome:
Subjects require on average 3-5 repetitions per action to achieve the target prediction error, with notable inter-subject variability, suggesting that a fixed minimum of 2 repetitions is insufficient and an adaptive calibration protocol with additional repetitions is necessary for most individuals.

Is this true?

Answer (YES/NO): NO